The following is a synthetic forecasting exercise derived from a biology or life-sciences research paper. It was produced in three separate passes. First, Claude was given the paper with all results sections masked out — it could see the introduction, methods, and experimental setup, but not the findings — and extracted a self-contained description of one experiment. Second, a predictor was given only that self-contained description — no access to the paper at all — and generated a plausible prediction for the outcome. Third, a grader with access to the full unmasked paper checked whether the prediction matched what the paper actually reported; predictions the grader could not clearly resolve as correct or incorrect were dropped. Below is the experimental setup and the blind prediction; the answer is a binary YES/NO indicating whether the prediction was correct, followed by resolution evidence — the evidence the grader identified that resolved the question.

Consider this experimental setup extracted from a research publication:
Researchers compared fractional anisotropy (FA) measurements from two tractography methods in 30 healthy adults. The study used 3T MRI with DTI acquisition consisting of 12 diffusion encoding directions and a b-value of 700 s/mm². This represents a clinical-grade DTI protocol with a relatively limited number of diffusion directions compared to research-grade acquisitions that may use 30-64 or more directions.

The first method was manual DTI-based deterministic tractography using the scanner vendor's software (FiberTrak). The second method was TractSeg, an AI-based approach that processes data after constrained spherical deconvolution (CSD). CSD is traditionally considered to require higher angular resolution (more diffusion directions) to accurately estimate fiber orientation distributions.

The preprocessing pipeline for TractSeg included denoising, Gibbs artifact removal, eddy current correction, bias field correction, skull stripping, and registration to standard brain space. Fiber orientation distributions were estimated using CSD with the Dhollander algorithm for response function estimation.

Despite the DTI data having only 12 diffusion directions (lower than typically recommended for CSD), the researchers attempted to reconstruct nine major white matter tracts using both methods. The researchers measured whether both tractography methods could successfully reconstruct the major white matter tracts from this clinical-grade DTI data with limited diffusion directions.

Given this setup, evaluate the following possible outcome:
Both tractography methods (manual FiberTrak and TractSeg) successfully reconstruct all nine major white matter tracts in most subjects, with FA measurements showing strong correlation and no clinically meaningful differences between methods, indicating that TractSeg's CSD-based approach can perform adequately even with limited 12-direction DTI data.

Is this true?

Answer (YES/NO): NO